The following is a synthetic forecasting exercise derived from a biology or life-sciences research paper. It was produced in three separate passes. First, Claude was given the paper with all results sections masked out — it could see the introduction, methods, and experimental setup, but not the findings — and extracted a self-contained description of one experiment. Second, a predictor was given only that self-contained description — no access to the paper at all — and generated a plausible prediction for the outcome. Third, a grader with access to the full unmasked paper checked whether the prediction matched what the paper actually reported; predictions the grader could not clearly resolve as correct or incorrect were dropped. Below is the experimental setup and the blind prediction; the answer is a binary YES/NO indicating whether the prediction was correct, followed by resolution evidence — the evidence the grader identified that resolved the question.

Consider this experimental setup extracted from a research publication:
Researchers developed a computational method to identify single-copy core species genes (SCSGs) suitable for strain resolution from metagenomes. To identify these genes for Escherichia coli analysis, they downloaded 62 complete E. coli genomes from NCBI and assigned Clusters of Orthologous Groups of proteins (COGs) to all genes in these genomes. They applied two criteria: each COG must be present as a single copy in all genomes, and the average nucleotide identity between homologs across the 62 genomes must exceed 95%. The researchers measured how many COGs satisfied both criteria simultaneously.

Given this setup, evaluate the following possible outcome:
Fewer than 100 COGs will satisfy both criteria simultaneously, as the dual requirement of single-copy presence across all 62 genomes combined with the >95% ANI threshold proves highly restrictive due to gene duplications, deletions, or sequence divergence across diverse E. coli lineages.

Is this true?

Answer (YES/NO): NO